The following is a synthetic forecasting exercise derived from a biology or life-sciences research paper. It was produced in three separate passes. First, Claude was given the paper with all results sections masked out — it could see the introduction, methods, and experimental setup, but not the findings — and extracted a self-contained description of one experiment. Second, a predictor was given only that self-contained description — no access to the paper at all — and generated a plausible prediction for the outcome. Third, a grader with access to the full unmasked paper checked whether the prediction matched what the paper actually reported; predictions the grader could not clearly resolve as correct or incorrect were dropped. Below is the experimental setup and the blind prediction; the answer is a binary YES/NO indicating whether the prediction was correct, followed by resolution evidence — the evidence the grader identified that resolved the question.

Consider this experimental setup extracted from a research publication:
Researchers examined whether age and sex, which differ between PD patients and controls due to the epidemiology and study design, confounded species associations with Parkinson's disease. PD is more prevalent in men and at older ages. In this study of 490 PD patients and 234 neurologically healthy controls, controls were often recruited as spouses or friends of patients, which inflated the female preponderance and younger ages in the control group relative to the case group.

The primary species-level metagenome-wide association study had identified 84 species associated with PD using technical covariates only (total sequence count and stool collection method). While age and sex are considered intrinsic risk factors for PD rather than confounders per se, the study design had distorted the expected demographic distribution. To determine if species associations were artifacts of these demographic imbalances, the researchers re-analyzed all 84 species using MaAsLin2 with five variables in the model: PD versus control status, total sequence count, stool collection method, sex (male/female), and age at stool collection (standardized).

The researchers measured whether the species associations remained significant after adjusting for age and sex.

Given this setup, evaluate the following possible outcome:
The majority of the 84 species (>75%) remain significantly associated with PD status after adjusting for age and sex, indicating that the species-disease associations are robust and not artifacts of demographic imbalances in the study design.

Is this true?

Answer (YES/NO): YES